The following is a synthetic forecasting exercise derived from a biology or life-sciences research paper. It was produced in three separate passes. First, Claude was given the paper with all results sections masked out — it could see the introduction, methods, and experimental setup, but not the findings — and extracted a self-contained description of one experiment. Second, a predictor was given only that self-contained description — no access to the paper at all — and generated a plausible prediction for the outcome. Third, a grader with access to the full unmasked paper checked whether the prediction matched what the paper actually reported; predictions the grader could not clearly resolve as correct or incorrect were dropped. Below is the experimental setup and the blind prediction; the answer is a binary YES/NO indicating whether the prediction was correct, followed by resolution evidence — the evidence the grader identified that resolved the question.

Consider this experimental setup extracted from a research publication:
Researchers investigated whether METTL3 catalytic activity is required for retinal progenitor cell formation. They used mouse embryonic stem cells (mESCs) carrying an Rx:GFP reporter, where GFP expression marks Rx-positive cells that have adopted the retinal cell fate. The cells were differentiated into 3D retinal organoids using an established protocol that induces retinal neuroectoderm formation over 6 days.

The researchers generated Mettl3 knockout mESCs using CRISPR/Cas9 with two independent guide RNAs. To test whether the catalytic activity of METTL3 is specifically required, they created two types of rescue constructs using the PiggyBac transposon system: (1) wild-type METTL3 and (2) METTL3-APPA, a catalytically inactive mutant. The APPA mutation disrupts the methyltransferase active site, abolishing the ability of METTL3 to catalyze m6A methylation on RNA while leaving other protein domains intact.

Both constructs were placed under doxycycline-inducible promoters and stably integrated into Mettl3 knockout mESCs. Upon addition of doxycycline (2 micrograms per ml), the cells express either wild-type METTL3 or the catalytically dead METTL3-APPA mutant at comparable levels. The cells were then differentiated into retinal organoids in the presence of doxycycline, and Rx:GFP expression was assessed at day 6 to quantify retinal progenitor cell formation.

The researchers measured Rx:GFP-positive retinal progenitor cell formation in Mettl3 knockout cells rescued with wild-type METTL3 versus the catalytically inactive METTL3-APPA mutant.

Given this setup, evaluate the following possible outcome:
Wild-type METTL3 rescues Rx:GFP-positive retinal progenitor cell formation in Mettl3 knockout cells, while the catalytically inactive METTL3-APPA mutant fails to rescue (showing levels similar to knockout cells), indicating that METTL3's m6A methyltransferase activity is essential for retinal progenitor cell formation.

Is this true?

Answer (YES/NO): YES